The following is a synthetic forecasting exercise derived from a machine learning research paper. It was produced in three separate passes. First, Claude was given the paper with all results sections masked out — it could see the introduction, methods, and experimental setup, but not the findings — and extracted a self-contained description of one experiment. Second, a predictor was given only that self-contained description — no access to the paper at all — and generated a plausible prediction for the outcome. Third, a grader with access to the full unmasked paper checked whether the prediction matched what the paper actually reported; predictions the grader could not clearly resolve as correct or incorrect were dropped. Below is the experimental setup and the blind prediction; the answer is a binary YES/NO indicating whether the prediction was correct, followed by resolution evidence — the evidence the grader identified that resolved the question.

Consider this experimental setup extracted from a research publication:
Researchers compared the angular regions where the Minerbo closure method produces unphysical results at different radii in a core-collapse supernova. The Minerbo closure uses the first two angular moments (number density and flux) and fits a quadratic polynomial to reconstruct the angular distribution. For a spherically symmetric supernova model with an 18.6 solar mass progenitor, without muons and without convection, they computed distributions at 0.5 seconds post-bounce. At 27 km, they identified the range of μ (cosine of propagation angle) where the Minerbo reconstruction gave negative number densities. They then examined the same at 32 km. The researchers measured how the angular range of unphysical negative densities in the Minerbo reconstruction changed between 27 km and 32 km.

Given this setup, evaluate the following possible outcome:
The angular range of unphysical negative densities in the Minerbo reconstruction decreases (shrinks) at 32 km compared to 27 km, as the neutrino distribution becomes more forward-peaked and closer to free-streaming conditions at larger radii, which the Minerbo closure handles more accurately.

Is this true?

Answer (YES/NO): NO